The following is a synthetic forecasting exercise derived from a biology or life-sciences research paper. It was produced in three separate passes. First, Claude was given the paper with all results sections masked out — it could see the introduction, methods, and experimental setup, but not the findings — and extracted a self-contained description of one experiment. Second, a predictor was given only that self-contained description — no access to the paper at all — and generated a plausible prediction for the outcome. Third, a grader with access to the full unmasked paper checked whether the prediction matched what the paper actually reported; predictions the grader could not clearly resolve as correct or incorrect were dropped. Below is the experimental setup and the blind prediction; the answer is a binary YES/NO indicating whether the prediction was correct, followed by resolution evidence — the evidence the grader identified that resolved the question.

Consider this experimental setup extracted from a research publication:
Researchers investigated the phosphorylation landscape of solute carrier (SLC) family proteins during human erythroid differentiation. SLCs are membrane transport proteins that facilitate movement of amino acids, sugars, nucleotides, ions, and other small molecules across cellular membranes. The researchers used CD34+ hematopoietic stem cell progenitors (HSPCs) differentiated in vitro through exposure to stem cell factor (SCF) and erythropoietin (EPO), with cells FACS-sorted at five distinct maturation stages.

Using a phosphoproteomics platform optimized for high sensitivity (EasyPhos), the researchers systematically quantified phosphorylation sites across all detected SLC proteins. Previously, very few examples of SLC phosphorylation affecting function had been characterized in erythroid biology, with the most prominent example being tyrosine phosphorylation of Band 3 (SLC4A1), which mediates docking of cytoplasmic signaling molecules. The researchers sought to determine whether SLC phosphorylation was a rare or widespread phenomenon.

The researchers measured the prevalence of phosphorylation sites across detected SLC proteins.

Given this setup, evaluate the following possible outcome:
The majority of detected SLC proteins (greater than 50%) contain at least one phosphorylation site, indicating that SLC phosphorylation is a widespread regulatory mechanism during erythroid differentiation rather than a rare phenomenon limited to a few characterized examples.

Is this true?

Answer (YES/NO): NO